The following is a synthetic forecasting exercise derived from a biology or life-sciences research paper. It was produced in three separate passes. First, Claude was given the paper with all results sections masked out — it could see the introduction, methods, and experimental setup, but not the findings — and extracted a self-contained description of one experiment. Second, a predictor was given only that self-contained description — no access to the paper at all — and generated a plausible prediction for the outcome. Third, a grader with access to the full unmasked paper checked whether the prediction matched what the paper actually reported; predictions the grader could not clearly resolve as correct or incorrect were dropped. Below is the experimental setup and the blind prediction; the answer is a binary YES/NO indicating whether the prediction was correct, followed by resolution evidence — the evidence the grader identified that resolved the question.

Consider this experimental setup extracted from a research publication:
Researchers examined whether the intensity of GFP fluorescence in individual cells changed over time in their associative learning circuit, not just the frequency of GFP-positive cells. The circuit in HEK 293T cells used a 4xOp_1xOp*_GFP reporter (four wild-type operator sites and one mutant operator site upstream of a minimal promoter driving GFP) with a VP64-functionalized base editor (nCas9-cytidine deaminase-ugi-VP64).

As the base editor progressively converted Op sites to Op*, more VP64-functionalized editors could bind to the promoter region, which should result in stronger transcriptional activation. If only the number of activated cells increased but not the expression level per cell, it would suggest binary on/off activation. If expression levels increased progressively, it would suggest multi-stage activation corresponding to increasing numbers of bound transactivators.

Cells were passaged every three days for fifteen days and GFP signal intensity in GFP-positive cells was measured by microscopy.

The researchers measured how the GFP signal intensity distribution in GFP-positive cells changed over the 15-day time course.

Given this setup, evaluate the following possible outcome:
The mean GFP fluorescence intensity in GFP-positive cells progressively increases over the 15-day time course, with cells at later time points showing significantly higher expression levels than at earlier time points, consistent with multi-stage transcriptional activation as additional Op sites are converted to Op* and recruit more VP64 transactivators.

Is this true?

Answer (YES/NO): YES